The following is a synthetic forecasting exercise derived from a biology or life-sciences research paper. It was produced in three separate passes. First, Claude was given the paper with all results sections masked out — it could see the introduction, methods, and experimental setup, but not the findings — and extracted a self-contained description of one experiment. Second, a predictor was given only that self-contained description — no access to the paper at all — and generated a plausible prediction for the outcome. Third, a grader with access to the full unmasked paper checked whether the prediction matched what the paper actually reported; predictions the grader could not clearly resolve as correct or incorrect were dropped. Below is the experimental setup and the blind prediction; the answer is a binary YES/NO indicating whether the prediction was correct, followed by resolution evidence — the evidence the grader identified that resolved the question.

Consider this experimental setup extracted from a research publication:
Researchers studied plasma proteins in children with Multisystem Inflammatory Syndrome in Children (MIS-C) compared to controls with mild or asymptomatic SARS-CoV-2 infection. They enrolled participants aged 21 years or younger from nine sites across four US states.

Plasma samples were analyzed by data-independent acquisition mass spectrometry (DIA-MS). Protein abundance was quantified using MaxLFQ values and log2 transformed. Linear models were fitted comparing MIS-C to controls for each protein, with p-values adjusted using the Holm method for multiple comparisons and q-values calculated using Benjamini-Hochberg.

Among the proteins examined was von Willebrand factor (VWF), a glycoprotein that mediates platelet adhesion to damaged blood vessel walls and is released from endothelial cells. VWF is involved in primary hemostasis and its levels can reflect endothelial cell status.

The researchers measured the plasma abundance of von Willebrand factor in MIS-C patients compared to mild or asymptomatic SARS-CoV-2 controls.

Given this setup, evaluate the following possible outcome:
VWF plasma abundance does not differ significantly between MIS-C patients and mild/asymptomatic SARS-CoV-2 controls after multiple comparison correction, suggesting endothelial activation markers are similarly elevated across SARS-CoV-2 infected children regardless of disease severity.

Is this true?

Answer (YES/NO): NO